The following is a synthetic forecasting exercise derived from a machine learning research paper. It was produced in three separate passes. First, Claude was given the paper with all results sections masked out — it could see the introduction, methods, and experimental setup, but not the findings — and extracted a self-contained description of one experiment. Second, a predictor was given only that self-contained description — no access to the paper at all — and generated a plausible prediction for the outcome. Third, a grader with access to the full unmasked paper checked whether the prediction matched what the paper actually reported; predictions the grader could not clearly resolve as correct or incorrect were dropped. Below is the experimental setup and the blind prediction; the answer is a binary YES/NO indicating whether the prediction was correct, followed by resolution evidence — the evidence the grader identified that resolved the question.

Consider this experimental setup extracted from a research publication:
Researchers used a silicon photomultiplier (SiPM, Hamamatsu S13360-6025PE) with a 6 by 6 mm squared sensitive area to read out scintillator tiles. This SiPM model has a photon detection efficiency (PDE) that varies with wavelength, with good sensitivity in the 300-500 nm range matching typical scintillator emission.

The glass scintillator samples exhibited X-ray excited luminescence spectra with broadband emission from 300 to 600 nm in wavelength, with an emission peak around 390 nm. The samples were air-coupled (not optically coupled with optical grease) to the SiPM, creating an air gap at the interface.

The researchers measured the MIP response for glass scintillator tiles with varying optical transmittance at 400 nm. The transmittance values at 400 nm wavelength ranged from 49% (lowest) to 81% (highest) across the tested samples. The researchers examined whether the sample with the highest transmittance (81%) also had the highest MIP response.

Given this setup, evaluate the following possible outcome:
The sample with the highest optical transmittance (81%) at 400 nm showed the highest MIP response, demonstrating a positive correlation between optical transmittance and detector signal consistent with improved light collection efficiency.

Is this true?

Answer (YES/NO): NO